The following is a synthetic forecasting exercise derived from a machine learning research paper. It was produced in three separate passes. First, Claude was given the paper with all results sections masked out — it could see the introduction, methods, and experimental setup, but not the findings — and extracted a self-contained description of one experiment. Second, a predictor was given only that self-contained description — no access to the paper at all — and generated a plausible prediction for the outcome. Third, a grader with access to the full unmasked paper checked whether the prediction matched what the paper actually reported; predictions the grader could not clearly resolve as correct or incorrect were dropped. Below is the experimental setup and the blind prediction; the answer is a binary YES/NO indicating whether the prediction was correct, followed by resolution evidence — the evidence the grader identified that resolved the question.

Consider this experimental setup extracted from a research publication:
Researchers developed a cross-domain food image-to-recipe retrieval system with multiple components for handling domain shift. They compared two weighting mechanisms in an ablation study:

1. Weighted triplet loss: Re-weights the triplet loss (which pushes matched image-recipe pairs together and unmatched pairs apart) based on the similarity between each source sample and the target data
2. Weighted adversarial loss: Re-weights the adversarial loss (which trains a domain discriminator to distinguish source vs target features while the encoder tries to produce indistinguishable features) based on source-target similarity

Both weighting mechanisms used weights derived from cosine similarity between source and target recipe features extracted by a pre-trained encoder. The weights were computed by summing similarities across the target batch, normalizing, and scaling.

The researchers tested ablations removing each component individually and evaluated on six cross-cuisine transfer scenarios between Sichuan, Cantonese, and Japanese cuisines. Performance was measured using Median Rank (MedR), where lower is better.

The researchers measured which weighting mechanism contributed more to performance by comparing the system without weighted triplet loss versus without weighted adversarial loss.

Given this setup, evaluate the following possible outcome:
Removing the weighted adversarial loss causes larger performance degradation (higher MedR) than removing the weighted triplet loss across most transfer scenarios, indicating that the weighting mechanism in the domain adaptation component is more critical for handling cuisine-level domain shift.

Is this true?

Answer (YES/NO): NO